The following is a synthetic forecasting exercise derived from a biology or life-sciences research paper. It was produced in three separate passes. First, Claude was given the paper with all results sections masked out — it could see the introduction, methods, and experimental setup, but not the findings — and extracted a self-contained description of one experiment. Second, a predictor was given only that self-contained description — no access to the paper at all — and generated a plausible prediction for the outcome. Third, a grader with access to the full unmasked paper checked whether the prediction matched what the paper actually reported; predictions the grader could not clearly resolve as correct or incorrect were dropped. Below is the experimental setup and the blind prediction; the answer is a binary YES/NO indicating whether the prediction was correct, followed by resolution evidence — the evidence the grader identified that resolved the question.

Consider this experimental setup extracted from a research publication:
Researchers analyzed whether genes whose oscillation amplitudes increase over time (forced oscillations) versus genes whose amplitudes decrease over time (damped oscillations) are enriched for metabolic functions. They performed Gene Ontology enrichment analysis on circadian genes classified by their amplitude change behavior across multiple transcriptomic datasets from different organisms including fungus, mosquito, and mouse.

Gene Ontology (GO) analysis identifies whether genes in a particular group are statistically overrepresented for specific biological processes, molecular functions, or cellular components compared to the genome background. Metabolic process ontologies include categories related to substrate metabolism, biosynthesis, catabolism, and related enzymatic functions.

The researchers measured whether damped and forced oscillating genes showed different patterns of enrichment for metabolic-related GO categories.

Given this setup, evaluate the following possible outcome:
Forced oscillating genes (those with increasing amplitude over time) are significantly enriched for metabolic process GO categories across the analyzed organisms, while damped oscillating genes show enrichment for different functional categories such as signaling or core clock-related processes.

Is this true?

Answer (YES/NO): NO